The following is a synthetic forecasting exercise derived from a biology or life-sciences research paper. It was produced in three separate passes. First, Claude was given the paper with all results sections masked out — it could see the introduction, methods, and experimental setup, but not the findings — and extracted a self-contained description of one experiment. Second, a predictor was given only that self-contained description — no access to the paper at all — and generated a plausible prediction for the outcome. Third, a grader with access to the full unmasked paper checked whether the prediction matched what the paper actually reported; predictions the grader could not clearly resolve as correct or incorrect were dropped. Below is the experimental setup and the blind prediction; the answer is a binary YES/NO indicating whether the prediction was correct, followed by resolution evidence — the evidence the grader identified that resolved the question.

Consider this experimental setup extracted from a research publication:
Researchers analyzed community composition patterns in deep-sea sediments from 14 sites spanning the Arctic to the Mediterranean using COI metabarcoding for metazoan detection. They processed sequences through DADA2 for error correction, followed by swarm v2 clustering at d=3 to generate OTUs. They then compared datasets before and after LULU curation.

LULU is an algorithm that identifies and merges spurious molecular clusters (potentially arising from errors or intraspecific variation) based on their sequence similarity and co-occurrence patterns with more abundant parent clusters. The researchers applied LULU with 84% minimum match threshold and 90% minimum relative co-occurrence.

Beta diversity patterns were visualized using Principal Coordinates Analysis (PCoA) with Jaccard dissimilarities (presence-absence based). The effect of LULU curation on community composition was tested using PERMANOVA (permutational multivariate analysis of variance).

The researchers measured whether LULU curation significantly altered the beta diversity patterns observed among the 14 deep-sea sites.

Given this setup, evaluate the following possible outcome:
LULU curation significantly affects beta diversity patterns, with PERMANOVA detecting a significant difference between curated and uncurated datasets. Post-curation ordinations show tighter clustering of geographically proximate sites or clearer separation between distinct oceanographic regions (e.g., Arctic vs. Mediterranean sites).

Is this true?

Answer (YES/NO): NO